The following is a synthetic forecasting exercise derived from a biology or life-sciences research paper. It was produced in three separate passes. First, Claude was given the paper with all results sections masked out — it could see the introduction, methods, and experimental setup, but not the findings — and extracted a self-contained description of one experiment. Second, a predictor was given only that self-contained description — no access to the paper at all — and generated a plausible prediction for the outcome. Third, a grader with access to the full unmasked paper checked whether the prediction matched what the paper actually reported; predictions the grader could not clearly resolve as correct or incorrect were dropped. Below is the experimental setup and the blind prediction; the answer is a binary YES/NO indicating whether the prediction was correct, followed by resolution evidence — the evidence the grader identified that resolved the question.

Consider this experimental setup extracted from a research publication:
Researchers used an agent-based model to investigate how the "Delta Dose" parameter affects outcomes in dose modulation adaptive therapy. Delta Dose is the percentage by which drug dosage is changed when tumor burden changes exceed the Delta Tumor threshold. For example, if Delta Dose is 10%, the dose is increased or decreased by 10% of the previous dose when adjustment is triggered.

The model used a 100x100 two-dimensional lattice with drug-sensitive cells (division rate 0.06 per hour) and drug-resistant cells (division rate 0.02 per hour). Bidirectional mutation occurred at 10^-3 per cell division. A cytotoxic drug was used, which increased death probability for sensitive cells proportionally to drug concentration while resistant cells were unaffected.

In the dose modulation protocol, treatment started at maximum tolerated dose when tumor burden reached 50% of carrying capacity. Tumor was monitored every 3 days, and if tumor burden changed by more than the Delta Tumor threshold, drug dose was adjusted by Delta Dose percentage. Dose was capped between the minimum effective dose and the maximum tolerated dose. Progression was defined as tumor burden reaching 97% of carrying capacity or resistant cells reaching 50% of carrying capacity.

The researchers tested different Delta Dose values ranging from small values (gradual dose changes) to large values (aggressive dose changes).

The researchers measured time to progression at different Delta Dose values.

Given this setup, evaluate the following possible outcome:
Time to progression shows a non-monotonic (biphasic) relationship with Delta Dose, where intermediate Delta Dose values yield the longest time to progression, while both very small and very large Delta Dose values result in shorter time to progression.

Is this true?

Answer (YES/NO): NO